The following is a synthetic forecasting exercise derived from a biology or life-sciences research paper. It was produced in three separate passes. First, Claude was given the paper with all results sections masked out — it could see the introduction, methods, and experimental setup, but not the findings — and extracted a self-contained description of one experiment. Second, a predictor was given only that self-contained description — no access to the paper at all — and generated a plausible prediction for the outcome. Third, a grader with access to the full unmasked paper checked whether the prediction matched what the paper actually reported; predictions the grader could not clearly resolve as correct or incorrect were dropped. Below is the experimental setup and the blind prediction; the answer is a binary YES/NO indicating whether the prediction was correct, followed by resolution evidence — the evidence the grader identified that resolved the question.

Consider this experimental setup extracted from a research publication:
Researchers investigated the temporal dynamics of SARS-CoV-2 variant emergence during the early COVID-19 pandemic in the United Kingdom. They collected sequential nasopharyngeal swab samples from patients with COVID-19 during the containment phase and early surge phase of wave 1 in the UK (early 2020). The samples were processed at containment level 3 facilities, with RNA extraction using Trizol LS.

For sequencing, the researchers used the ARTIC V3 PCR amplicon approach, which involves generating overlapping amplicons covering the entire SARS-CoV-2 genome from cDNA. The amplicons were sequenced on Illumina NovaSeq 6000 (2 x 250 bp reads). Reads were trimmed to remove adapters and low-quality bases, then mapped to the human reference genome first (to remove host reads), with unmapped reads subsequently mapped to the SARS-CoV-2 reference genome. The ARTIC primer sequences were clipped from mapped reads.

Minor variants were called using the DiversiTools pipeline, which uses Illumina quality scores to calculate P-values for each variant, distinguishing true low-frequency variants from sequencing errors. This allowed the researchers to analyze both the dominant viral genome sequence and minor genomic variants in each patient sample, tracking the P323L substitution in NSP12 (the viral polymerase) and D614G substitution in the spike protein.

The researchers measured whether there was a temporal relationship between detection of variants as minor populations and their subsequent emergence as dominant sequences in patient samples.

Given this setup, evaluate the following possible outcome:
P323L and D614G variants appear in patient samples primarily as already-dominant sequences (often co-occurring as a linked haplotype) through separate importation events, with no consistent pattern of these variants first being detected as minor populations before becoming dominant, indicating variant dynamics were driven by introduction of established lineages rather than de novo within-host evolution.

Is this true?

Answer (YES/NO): NO